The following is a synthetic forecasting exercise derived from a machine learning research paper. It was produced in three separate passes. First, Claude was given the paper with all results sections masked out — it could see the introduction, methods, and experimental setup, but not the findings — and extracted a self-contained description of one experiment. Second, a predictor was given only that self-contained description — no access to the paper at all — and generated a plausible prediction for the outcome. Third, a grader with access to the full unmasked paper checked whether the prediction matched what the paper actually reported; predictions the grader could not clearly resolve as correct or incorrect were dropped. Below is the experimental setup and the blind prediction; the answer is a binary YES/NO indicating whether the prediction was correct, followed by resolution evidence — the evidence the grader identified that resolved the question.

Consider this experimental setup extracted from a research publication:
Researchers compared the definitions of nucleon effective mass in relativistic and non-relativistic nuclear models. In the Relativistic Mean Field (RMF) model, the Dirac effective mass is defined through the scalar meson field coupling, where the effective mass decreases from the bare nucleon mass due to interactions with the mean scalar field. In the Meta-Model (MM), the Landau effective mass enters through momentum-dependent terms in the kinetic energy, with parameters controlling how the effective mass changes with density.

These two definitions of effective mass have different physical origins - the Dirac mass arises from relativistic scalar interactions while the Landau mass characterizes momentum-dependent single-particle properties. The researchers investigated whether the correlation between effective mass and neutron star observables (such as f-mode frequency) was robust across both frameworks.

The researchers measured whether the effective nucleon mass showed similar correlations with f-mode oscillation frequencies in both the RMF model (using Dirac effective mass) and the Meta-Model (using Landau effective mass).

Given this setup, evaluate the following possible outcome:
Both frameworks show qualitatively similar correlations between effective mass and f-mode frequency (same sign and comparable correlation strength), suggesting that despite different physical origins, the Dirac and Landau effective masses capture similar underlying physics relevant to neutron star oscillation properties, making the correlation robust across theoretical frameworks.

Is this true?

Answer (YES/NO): NO